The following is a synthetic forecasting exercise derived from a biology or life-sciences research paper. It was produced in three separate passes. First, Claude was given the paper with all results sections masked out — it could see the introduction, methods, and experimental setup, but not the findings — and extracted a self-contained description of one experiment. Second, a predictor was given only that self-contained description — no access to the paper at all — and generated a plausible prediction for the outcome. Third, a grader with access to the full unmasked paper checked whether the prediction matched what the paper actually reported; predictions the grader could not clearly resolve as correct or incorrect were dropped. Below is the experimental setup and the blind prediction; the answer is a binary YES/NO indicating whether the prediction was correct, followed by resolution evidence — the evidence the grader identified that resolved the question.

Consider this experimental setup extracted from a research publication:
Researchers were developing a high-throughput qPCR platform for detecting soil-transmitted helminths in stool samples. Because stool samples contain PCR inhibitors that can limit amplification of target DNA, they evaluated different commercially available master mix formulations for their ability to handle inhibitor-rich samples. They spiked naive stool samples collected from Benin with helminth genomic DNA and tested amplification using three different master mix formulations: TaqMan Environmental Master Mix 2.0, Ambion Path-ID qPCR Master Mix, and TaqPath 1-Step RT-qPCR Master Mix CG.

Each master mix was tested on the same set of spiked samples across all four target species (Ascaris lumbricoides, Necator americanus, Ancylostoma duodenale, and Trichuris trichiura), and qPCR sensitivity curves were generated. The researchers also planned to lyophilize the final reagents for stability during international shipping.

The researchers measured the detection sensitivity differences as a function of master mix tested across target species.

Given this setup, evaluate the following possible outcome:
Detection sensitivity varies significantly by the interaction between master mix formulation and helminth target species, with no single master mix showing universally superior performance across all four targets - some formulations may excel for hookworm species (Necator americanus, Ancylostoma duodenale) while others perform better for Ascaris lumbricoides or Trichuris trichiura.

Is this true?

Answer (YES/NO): NO